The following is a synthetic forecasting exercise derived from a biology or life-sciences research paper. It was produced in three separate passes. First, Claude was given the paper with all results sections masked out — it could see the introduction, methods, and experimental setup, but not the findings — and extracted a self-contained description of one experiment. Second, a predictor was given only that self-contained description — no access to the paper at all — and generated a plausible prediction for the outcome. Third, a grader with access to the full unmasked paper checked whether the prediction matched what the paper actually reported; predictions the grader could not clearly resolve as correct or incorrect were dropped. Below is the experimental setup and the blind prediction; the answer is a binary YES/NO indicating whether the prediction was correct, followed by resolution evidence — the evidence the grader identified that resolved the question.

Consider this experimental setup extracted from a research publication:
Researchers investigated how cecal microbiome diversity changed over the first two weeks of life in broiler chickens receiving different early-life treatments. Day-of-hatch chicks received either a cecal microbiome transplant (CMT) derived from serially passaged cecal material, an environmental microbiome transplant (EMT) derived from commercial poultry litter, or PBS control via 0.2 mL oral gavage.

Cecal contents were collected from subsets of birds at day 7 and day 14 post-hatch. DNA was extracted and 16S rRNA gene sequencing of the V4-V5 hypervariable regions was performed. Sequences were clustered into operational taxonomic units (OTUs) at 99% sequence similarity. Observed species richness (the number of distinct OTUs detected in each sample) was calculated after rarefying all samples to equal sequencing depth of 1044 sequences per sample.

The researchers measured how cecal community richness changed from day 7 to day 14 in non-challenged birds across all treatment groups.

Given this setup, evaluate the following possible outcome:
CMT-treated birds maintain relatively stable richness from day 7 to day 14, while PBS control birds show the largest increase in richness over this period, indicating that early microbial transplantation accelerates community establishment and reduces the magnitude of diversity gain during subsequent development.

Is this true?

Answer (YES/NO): NO